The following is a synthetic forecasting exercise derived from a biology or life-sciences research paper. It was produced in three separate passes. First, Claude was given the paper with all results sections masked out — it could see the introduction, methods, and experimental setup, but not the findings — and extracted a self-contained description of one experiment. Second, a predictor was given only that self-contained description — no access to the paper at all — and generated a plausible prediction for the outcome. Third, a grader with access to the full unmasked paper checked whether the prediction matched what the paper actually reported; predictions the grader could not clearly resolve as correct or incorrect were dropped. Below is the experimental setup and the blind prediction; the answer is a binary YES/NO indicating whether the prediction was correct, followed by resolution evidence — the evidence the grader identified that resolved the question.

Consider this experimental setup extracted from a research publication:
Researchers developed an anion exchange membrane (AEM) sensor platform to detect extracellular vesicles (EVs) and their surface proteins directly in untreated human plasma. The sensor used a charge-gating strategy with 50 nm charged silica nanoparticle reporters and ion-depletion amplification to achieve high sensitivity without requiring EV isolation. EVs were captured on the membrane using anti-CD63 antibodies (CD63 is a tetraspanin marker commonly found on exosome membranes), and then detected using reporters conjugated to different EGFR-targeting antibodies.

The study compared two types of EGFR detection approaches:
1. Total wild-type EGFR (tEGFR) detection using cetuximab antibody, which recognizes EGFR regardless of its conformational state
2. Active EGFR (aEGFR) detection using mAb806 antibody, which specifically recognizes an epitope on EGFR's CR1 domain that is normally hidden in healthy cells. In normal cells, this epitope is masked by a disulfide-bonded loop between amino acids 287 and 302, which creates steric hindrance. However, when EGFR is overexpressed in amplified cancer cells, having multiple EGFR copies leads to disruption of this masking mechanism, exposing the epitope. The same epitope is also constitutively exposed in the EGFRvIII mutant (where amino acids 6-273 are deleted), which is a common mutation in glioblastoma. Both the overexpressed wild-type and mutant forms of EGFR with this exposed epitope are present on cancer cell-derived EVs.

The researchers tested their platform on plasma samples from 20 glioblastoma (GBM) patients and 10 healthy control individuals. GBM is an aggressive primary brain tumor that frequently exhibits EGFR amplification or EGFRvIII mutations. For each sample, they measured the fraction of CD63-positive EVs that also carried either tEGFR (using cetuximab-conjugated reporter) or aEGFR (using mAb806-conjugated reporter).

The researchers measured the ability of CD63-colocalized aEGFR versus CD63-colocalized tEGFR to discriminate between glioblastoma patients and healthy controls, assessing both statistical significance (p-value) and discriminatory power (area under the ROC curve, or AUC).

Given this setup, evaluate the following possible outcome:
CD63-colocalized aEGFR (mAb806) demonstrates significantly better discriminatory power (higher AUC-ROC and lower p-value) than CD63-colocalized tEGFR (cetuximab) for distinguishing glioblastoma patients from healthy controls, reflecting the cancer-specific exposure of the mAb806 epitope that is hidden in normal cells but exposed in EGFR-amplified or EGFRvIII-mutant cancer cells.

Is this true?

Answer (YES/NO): YES